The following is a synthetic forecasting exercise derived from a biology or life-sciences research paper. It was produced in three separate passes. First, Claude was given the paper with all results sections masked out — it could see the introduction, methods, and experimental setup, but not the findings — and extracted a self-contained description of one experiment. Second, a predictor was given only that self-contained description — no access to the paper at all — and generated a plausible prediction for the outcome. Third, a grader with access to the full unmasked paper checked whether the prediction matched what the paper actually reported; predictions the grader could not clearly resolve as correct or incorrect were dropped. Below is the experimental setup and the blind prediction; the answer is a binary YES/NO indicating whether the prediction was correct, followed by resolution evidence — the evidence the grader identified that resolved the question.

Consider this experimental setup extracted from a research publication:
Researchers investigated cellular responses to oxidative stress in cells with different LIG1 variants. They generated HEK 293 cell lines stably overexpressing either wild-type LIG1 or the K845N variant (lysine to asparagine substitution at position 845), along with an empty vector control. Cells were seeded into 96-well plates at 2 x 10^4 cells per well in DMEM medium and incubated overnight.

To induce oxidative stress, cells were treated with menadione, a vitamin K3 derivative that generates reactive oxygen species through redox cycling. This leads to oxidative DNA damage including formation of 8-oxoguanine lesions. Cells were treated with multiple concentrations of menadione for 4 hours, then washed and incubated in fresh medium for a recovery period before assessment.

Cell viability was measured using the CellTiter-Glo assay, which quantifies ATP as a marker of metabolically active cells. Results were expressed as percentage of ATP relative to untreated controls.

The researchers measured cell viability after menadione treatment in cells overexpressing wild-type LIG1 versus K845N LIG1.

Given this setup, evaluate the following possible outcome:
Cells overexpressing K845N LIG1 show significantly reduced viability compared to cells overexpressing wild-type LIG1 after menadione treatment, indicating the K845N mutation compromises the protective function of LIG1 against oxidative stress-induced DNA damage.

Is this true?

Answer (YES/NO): NO